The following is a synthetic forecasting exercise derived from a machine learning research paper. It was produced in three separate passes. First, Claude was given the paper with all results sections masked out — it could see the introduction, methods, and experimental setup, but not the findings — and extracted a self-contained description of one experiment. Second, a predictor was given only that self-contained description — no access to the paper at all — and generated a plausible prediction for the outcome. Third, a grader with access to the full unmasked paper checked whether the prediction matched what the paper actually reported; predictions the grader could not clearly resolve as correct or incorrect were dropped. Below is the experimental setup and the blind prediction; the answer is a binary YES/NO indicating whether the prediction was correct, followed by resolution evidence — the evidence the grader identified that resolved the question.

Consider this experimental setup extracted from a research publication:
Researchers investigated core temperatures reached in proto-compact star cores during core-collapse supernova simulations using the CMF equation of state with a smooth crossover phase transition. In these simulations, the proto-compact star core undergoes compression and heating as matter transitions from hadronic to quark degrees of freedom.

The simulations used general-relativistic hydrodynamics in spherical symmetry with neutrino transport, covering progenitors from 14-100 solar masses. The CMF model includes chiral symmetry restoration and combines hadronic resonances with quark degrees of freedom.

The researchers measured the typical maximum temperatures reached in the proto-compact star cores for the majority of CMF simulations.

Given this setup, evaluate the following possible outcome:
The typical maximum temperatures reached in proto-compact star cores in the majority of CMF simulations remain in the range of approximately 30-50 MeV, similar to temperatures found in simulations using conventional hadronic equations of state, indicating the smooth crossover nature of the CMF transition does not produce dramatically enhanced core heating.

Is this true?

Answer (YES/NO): NO